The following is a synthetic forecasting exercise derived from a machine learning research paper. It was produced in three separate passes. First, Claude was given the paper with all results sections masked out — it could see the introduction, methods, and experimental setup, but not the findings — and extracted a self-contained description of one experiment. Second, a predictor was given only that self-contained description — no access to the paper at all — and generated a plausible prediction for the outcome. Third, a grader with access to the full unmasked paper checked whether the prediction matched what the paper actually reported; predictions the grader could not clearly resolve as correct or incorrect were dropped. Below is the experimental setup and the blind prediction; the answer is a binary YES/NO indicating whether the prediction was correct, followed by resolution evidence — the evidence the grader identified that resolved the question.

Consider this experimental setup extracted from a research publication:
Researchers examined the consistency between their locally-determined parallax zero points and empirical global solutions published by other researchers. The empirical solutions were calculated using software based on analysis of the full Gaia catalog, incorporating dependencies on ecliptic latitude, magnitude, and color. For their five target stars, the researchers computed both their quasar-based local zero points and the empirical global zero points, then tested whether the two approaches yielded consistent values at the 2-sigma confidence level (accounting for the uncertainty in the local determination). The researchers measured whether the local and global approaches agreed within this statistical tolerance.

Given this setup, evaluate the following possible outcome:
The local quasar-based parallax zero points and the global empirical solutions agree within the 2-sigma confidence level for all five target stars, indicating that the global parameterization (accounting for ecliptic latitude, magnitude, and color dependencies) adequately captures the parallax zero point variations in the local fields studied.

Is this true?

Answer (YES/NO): YES